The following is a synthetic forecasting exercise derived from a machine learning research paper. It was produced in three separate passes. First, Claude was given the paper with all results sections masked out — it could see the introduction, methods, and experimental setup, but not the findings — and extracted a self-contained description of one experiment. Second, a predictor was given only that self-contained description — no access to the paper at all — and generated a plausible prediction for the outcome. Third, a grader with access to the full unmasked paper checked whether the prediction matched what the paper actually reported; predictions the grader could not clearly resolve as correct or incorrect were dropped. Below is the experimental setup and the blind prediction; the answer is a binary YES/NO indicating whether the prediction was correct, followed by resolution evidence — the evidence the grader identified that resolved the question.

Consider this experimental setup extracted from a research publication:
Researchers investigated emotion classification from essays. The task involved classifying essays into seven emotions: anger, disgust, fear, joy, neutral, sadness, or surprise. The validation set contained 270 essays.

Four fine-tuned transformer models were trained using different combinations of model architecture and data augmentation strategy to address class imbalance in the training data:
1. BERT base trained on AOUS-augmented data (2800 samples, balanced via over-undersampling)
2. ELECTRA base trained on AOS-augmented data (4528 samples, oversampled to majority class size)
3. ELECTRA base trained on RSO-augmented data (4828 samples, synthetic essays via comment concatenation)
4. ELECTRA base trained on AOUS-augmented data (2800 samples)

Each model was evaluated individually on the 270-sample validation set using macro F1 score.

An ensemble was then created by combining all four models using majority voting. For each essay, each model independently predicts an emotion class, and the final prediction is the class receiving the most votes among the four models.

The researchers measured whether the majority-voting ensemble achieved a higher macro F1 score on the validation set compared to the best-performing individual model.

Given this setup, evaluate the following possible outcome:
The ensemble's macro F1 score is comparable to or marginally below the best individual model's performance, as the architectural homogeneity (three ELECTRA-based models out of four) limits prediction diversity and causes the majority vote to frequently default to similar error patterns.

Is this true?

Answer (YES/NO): NO